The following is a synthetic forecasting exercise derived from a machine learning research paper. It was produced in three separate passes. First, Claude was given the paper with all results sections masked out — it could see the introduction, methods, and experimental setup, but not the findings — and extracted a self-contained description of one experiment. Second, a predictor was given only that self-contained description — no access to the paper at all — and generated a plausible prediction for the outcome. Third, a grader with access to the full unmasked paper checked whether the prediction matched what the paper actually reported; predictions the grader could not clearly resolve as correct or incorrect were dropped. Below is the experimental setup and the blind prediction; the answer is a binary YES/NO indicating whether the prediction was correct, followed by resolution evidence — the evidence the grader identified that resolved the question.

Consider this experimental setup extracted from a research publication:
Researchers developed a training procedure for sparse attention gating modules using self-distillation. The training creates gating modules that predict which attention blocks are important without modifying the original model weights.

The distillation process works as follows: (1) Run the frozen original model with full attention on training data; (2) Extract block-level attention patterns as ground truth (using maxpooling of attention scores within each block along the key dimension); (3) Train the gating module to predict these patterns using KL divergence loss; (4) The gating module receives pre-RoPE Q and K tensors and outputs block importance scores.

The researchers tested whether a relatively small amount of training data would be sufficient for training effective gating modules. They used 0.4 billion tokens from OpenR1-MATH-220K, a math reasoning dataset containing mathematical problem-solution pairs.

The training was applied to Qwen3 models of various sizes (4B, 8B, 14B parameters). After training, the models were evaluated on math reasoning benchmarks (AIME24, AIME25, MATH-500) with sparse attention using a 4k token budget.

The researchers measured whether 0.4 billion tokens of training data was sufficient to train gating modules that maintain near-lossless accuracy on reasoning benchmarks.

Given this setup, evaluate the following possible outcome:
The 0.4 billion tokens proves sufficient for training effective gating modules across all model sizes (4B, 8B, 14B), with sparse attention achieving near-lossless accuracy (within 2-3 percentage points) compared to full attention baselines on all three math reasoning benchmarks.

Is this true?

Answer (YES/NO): YES